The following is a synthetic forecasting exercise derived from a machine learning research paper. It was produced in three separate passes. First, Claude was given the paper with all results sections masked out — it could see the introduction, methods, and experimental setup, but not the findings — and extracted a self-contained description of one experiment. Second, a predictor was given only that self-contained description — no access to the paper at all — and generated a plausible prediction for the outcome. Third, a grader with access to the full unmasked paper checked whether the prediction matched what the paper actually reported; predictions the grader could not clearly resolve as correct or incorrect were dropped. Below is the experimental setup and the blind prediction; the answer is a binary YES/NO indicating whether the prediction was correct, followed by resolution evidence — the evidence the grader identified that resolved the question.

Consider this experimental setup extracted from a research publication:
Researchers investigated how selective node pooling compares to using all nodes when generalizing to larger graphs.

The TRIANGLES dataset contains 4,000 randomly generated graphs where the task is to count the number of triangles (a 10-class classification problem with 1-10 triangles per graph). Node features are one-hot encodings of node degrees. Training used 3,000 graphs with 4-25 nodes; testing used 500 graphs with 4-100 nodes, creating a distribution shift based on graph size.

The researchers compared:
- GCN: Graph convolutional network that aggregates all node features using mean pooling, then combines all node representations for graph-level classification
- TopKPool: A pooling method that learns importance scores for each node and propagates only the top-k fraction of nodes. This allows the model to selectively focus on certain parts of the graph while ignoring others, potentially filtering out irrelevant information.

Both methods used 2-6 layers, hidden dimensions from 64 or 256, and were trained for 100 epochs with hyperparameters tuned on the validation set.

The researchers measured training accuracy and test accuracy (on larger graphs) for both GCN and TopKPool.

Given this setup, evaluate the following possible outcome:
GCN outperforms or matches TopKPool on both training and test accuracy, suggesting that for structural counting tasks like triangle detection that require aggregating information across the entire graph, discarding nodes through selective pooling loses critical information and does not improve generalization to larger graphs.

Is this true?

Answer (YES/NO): NO